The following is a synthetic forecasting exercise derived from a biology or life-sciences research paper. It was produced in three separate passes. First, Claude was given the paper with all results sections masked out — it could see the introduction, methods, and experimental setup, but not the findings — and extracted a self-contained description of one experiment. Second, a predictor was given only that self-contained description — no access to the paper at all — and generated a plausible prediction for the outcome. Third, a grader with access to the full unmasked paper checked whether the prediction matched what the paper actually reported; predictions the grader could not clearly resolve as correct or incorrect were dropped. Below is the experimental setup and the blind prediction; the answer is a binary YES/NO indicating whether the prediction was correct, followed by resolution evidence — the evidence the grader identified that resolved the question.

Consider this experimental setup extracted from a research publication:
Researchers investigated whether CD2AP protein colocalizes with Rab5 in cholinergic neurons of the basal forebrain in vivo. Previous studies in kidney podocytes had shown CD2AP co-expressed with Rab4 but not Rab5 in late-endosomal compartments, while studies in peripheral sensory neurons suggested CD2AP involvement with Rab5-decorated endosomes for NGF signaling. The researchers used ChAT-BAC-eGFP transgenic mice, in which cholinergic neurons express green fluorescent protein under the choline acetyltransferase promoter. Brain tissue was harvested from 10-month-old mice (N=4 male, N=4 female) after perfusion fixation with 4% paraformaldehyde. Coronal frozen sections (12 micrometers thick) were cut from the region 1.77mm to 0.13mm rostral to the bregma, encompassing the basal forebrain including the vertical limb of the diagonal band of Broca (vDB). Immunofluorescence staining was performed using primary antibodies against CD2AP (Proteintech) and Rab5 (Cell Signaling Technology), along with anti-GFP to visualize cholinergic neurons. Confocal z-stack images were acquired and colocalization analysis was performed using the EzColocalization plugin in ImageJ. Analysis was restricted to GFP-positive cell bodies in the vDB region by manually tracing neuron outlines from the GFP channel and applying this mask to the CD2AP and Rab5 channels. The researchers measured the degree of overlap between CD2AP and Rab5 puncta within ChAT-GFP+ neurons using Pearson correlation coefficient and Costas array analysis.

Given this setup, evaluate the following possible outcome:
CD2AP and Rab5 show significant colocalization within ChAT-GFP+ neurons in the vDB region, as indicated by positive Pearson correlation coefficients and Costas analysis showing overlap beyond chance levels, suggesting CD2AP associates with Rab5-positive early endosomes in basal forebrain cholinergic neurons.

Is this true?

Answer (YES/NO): YES